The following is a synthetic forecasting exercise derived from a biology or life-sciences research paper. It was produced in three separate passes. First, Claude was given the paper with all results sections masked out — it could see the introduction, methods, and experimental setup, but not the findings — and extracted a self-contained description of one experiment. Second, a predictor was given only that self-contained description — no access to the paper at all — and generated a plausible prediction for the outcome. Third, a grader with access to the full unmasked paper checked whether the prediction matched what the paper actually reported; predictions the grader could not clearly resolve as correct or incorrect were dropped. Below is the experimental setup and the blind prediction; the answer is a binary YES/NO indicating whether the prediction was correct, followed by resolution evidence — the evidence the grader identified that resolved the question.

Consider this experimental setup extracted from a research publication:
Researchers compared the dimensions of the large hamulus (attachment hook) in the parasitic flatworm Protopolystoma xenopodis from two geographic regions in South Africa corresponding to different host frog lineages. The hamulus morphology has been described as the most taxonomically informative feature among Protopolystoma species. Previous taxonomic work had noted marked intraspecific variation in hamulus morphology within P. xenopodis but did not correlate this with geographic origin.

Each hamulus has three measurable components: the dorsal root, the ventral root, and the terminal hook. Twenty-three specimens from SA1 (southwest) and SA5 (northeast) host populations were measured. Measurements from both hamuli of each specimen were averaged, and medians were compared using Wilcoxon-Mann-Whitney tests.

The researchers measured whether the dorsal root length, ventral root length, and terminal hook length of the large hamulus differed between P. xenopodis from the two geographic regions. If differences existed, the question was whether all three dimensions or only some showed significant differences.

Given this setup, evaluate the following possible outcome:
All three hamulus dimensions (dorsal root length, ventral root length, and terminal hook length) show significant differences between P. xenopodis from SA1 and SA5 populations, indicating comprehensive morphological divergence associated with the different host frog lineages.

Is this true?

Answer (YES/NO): NO